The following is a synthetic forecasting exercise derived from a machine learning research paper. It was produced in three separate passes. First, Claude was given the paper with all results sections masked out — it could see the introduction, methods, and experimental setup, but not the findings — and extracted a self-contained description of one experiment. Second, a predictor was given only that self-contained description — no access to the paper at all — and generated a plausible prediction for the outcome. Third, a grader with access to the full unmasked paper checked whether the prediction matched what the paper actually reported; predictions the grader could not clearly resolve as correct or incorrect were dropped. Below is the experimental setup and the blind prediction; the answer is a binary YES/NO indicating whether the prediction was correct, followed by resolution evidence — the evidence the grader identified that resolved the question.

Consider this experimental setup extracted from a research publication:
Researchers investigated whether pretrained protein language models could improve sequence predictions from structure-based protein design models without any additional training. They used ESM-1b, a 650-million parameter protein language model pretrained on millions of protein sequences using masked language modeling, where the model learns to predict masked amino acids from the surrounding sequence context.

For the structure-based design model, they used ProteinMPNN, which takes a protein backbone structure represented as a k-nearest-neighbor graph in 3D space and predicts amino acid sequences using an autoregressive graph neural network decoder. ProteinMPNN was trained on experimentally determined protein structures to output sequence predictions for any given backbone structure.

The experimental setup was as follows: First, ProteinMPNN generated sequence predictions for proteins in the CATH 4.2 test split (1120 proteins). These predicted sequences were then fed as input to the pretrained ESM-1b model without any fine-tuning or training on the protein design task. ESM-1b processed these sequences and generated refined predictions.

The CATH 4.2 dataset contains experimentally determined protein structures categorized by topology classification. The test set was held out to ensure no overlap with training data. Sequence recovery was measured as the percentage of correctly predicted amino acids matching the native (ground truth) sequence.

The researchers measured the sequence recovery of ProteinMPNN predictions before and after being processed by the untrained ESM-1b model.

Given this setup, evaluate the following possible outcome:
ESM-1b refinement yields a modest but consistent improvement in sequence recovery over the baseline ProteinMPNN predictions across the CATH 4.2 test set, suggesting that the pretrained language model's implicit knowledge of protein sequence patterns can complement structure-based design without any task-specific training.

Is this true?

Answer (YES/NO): YES